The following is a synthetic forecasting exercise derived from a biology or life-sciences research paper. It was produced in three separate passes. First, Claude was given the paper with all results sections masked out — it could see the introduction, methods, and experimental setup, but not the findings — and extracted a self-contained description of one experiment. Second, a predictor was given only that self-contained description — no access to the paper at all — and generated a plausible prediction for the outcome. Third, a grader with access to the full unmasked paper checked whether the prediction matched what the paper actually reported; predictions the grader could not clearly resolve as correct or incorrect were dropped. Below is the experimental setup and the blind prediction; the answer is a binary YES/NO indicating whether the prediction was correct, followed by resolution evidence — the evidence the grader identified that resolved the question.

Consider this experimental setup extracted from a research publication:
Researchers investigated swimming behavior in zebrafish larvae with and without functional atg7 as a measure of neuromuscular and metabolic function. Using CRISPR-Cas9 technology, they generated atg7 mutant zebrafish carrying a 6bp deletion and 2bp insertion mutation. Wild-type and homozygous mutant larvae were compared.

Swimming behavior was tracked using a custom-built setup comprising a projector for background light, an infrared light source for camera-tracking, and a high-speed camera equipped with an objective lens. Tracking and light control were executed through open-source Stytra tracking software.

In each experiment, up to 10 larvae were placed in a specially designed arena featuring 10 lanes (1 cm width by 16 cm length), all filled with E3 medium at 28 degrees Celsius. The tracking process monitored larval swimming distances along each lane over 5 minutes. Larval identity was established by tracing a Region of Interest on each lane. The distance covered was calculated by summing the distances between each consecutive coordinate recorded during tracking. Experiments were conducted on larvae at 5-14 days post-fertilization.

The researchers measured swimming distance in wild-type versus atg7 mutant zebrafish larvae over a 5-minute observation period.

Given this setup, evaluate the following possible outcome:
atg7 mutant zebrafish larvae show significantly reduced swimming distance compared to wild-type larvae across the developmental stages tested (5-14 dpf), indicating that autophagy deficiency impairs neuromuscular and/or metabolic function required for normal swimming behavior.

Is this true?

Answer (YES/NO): NO